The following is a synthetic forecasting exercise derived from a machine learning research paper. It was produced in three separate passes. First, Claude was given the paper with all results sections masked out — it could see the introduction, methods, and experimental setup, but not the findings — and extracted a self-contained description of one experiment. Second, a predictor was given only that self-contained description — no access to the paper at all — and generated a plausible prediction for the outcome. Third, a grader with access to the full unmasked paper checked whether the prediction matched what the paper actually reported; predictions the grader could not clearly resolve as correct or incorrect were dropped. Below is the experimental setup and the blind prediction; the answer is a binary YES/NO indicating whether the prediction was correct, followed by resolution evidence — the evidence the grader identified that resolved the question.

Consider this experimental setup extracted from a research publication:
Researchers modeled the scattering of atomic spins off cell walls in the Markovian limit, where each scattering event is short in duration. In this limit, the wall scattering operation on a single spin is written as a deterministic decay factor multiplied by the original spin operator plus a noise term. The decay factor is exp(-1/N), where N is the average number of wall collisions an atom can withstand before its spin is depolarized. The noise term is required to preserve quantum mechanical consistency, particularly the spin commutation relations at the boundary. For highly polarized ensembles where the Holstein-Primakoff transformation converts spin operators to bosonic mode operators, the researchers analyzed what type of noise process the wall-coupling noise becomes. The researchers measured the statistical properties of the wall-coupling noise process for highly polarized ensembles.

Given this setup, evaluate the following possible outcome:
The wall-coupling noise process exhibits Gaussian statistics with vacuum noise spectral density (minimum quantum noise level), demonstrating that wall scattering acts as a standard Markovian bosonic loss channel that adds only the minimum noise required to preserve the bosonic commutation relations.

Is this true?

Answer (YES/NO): YES